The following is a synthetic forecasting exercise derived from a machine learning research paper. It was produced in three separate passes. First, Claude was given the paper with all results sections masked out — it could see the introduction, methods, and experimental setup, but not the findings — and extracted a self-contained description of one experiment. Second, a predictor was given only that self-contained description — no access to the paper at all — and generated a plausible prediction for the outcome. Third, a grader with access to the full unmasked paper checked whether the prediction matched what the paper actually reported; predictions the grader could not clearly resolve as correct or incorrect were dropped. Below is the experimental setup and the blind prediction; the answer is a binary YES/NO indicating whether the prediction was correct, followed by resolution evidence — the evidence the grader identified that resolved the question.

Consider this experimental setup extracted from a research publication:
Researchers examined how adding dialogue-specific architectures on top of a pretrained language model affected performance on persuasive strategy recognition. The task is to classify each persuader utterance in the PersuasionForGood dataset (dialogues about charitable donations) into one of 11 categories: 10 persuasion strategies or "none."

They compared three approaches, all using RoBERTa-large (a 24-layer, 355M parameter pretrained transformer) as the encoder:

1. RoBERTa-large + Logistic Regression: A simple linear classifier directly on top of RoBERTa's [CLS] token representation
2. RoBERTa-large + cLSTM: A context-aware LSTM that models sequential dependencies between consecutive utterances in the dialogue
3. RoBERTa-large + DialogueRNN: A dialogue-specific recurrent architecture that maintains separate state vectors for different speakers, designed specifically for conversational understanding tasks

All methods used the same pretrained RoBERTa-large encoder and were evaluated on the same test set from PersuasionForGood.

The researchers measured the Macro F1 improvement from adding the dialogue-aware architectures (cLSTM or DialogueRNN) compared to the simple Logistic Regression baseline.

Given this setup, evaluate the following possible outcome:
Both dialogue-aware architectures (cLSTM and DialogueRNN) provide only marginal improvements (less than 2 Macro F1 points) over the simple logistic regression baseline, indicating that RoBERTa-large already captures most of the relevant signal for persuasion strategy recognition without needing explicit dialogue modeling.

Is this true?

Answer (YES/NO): YES